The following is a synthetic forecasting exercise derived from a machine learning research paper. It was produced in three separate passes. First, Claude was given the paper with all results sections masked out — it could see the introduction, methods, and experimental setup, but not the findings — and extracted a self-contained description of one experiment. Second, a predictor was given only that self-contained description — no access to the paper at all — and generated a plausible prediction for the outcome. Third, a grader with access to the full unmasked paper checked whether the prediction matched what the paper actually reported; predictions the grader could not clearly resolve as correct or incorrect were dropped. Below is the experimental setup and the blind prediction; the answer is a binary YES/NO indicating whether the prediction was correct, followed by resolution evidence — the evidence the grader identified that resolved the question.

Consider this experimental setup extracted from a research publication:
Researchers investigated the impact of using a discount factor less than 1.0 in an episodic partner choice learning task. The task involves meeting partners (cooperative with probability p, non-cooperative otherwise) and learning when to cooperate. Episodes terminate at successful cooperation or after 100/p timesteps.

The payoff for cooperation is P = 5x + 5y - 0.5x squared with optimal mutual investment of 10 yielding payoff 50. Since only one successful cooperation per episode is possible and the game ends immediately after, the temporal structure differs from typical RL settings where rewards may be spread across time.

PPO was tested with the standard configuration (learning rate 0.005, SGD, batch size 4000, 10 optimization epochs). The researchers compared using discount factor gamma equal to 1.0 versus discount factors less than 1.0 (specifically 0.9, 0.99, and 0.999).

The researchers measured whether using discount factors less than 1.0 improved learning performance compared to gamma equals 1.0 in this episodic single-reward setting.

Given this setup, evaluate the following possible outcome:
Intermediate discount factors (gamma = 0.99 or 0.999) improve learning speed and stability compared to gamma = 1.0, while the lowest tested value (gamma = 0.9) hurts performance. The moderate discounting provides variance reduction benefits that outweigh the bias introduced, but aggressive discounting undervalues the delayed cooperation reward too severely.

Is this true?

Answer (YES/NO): NO